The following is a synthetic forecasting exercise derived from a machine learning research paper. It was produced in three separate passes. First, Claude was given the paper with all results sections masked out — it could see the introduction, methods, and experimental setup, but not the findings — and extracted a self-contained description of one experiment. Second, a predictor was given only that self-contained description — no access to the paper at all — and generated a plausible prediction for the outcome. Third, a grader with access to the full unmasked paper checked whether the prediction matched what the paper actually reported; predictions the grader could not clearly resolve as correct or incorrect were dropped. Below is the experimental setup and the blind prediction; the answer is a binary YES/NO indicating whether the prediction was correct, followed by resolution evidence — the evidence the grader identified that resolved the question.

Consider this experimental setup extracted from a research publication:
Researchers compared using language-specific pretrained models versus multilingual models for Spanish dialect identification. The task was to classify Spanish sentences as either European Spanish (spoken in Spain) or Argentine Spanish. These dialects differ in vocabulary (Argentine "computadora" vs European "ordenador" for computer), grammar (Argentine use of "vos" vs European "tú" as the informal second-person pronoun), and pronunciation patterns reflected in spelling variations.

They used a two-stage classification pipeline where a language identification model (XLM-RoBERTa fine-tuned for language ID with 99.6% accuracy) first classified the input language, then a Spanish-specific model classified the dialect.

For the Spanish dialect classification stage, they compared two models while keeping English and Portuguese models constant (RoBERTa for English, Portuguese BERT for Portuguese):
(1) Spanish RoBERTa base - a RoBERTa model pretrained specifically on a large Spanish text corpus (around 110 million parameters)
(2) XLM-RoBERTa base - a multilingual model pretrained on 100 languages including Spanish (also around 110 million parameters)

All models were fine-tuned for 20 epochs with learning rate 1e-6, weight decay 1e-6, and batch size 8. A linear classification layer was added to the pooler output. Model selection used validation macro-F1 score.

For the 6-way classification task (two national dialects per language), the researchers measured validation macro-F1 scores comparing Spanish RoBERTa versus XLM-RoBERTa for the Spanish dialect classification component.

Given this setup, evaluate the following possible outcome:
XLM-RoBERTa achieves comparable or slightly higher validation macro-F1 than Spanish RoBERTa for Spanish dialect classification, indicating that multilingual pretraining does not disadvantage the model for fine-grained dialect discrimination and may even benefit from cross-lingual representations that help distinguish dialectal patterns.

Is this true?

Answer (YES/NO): NO